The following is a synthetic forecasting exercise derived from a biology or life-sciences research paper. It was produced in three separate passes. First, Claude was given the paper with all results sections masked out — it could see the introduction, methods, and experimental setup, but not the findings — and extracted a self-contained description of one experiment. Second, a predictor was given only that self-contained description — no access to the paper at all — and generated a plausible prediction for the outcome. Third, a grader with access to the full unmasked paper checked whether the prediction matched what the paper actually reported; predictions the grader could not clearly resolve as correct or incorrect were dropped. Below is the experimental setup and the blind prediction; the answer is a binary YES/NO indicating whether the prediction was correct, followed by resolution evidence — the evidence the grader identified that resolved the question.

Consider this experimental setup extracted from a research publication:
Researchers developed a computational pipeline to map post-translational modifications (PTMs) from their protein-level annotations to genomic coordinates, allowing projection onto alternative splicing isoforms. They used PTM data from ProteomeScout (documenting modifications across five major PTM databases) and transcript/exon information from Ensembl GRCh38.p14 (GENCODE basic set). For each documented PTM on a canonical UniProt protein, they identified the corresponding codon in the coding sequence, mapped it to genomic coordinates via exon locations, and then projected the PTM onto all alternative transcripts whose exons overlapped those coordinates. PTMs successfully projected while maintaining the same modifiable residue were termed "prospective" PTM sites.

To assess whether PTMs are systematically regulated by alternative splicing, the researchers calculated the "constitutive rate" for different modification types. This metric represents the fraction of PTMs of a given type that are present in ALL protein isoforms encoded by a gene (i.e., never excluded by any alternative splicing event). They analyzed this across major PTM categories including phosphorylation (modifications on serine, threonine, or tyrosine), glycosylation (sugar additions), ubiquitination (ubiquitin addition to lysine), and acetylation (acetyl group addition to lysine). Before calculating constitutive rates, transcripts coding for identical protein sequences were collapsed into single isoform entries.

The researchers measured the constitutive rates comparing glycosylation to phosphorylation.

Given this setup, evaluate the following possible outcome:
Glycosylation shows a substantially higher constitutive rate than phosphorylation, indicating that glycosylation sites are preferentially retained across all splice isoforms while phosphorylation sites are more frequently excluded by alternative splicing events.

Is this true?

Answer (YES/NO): YES